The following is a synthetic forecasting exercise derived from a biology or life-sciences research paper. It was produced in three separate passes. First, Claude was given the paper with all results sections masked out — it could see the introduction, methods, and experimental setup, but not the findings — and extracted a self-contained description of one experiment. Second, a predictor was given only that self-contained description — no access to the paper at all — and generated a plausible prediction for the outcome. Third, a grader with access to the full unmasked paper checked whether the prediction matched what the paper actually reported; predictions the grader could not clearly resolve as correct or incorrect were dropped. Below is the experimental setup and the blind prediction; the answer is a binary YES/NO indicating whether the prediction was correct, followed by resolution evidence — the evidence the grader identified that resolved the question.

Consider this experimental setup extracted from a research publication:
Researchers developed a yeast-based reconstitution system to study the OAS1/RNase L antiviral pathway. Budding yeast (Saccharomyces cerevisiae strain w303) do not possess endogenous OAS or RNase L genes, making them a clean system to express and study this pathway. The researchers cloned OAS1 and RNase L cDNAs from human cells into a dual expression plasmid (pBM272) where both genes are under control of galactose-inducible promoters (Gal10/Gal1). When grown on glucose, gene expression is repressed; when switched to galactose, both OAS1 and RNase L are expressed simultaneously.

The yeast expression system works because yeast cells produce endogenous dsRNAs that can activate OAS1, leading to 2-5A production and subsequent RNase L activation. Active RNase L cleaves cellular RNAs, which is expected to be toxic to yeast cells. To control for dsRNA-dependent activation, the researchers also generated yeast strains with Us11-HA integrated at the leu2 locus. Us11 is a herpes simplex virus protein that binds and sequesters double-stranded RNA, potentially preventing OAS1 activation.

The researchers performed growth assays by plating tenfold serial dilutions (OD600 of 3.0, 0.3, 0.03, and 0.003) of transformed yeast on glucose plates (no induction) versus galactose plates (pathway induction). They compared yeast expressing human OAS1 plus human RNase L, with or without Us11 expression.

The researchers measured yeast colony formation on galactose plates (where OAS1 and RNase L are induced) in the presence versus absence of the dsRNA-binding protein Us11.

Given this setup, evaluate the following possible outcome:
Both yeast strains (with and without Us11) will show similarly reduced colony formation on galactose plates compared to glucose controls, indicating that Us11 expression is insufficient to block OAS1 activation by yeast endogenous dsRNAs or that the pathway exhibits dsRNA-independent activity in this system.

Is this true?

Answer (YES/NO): NO